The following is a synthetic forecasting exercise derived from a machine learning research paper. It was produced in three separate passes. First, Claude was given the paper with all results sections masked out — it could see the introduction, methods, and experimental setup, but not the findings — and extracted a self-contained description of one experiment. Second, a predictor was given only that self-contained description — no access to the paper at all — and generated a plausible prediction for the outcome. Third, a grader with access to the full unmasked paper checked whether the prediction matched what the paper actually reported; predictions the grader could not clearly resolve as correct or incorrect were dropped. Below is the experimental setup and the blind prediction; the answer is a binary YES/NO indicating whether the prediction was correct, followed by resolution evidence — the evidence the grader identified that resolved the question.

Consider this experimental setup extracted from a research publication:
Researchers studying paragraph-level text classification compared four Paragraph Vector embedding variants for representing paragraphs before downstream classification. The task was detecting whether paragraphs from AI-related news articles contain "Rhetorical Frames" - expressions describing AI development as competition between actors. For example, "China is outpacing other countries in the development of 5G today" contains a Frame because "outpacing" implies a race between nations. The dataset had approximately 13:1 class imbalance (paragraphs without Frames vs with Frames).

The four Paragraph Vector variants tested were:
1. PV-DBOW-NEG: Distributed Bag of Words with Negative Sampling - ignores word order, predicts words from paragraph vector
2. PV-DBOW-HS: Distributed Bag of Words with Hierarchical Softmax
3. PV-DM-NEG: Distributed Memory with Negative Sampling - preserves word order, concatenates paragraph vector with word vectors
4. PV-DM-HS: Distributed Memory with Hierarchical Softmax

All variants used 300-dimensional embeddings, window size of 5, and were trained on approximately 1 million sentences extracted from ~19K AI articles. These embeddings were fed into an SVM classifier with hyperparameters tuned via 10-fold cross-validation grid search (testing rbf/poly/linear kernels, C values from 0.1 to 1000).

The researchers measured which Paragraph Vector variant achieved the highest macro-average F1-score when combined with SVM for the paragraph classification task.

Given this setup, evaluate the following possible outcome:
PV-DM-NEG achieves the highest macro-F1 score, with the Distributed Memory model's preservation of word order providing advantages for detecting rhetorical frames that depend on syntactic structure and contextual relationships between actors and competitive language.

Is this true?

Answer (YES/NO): NO